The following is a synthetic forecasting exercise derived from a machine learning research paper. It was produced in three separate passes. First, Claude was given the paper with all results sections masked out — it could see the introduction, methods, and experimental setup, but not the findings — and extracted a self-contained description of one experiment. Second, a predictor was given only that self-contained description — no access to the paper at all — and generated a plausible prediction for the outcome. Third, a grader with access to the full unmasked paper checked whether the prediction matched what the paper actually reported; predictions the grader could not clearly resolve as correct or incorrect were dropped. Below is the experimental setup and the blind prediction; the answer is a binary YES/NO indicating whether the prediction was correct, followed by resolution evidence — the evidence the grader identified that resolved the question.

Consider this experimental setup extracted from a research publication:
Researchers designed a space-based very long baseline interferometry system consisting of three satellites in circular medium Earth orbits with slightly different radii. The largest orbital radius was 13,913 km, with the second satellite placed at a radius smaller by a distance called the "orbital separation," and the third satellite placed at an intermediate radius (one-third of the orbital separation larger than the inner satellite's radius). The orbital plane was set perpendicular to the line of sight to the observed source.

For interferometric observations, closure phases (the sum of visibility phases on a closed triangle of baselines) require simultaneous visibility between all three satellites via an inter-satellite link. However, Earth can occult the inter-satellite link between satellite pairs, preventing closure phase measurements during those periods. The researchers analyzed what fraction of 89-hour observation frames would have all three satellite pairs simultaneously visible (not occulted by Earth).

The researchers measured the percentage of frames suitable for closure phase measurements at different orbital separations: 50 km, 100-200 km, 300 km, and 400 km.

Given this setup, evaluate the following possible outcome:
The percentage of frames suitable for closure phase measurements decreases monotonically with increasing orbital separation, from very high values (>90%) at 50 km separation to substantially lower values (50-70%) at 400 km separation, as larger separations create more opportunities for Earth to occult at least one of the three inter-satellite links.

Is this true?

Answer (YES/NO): NO